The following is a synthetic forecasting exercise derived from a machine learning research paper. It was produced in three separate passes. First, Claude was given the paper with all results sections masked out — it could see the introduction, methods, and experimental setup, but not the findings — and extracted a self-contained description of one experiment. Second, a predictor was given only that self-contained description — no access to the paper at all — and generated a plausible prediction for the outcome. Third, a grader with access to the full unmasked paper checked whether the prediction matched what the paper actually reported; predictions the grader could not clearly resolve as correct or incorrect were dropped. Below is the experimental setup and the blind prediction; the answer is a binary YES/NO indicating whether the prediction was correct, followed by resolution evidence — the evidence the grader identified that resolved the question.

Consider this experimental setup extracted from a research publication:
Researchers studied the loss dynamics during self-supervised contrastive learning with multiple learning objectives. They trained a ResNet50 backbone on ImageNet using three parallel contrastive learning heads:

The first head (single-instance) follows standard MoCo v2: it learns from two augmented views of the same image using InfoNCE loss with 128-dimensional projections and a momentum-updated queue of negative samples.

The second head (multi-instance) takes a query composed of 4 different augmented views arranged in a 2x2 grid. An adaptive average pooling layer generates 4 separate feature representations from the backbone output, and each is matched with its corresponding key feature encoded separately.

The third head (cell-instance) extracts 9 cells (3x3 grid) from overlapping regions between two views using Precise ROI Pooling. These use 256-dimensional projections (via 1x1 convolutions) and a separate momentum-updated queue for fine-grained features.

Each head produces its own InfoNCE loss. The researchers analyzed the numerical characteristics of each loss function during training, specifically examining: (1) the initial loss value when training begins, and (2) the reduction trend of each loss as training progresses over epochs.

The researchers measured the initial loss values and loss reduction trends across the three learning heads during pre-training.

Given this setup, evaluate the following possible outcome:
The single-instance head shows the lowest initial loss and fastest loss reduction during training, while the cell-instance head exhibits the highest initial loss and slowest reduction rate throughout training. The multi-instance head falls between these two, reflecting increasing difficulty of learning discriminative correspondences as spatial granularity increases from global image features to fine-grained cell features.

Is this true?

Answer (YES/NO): NO